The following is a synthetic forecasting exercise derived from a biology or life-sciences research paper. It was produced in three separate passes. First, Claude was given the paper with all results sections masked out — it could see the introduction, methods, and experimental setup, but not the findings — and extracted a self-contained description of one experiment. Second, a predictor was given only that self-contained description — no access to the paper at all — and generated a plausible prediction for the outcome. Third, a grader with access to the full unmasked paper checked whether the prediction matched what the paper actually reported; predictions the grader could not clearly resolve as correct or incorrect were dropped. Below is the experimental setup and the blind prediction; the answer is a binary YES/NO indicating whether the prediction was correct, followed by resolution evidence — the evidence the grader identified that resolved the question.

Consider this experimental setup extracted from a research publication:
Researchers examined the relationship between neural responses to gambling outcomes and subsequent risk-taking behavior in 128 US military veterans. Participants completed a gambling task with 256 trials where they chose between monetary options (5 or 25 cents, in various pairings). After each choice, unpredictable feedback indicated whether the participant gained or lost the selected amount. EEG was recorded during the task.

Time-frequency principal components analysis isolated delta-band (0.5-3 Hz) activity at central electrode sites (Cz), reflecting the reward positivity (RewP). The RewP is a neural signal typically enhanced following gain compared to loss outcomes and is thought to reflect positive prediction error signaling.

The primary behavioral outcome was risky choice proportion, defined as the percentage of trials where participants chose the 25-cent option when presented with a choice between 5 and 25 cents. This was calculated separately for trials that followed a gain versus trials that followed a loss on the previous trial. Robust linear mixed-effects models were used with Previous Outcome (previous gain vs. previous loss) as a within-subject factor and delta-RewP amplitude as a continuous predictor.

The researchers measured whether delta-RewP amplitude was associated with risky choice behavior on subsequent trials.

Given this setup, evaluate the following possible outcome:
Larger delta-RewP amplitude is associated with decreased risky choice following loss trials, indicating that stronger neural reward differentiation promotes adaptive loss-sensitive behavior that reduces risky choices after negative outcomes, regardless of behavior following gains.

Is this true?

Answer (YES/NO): NO